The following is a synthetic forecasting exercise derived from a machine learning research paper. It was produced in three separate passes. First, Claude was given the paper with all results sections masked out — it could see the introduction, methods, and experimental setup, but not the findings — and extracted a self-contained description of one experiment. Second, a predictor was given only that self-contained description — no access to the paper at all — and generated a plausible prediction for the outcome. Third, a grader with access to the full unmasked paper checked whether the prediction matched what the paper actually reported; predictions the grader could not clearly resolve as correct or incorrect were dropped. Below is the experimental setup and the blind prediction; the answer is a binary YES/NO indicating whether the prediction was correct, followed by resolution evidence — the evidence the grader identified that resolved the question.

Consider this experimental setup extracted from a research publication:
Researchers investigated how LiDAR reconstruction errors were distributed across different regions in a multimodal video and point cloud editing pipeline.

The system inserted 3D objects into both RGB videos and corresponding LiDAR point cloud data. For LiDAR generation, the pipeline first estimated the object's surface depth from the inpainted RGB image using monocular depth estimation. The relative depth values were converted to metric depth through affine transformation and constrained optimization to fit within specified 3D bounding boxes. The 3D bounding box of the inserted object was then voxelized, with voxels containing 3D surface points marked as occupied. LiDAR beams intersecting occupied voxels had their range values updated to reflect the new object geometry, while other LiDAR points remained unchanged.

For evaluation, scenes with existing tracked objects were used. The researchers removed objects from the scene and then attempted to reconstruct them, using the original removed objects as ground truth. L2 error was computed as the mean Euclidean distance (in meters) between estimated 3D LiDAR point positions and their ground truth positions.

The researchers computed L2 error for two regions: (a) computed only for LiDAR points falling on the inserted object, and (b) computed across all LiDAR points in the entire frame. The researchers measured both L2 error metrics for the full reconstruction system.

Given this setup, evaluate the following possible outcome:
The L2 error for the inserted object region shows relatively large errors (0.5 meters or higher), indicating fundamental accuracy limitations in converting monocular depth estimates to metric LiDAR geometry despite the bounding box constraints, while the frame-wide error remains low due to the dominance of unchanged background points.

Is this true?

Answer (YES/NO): YES